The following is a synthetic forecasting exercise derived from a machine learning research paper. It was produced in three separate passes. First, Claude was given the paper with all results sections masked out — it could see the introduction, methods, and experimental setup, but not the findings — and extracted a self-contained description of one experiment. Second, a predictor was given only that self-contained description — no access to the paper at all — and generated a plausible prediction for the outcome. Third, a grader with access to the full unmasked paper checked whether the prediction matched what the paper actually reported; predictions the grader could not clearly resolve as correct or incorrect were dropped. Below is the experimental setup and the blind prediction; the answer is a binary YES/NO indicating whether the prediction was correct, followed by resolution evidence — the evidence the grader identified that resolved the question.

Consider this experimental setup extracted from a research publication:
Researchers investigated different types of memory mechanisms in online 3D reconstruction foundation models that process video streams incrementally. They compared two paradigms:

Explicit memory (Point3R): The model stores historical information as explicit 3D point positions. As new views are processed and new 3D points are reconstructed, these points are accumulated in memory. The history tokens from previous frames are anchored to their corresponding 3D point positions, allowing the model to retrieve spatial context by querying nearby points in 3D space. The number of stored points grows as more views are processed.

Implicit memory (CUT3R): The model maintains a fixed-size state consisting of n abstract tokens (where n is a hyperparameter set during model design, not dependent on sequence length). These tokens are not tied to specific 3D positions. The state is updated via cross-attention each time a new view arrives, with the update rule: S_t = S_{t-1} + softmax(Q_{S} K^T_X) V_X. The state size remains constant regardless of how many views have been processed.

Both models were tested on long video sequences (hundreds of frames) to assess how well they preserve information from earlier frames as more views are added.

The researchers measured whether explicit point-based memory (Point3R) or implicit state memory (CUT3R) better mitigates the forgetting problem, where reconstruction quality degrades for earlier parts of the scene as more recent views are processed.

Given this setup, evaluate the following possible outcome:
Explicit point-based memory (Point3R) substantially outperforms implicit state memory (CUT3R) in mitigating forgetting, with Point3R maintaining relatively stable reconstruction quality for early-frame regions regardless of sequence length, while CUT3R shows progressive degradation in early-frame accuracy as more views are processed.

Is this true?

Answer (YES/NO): NO